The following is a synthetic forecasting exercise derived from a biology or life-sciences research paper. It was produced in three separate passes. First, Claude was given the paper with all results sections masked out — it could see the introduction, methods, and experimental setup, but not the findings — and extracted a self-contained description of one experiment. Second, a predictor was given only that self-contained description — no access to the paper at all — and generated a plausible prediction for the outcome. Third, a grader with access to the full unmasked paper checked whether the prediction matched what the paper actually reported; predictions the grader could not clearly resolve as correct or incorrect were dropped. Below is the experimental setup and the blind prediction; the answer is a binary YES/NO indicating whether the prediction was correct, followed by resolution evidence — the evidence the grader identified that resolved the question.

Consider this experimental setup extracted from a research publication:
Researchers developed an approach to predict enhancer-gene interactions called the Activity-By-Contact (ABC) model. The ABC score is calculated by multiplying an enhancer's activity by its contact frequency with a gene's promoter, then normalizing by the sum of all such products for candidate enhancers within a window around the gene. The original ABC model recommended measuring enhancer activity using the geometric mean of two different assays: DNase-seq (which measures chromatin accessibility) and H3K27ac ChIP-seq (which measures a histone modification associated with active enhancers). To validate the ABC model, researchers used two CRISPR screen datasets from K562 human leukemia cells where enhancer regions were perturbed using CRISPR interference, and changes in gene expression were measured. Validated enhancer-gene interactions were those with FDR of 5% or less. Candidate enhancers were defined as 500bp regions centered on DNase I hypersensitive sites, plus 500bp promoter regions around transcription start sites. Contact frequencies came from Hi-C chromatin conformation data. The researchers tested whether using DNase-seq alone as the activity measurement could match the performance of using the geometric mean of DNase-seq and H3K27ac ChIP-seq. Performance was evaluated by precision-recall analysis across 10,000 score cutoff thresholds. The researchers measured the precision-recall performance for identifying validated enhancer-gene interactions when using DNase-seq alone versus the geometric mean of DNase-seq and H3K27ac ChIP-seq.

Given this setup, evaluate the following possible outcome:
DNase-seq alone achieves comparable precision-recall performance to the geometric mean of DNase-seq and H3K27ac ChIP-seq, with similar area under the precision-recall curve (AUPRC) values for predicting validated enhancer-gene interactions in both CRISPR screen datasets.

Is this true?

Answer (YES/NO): YES